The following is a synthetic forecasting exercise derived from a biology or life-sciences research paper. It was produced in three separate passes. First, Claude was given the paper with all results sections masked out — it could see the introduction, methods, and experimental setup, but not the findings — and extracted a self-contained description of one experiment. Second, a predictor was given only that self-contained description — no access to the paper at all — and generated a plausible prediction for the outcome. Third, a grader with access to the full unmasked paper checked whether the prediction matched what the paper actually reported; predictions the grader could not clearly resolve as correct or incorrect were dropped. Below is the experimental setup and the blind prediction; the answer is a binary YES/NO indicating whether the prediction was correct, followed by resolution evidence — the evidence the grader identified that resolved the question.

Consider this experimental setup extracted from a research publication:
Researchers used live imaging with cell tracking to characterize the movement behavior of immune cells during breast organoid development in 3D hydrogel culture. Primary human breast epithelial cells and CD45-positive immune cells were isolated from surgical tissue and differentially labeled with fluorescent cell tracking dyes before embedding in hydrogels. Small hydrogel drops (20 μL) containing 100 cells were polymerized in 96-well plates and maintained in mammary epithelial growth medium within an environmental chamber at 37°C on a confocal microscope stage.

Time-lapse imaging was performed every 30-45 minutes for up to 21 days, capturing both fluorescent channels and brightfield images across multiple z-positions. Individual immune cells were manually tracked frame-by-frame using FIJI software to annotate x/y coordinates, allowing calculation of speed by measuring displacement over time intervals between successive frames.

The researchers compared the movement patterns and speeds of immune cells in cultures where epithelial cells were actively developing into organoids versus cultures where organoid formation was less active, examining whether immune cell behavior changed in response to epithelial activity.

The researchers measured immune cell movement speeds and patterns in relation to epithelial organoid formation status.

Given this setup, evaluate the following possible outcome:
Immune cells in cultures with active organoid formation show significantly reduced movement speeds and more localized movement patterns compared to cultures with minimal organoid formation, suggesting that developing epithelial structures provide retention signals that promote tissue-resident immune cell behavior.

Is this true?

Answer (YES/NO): NO